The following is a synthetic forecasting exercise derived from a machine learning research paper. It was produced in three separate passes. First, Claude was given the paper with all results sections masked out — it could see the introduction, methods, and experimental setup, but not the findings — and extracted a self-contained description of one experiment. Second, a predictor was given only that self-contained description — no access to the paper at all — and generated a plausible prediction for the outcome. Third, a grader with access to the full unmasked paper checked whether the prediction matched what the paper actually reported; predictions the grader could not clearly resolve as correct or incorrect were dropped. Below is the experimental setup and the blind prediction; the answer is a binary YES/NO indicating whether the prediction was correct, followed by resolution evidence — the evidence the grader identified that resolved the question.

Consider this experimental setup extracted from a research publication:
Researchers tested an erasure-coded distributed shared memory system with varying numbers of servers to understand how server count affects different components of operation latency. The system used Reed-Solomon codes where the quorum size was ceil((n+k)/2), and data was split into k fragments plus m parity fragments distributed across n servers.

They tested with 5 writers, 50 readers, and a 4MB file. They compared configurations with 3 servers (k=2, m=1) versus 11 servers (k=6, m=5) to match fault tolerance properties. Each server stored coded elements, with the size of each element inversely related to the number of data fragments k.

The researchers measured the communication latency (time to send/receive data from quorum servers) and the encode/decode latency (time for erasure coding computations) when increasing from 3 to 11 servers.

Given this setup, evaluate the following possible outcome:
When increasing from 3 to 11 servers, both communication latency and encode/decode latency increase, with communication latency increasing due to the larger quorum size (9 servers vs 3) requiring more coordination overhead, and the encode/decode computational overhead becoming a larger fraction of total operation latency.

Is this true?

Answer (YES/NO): NO